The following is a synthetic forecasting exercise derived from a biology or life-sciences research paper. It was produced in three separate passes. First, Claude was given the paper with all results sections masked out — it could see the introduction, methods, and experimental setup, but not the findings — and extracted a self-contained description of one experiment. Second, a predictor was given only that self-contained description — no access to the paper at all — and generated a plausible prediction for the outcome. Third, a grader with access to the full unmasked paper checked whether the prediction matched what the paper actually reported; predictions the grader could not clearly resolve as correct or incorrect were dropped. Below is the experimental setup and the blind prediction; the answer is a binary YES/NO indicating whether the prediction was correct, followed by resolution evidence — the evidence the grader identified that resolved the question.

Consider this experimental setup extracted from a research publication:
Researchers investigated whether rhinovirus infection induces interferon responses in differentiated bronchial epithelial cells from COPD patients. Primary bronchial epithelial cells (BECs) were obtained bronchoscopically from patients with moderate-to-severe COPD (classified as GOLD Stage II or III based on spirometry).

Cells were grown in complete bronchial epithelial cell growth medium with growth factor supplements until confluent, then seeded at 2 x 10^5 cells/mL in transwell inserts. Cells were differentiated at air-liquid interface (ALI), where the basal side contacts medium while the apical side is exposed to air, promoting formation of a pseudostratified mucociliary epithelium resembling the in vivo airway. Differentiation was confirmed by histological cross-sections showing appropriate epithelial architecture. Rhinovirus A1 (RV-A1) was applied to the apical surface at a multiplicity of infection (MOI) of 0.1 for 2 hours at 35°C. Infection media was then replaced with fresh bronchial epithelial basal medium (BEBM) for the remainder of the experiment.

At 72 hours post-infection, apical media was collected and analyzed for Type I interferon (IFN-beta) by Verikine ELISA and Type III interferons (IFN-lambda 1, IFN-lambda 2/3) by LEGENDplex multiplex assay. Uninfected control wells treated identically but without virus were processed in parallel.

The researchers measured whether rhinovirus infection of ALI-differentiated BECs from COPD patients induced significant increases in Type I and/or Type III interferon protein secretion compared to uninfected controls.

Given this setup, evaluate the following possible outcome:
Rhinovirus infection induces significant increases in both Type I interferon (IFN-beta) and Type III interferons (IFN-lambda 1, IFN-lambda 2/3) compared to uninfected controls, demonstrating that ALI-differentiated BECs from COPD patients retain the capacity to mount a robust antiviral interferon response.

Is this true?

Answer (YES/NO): YES